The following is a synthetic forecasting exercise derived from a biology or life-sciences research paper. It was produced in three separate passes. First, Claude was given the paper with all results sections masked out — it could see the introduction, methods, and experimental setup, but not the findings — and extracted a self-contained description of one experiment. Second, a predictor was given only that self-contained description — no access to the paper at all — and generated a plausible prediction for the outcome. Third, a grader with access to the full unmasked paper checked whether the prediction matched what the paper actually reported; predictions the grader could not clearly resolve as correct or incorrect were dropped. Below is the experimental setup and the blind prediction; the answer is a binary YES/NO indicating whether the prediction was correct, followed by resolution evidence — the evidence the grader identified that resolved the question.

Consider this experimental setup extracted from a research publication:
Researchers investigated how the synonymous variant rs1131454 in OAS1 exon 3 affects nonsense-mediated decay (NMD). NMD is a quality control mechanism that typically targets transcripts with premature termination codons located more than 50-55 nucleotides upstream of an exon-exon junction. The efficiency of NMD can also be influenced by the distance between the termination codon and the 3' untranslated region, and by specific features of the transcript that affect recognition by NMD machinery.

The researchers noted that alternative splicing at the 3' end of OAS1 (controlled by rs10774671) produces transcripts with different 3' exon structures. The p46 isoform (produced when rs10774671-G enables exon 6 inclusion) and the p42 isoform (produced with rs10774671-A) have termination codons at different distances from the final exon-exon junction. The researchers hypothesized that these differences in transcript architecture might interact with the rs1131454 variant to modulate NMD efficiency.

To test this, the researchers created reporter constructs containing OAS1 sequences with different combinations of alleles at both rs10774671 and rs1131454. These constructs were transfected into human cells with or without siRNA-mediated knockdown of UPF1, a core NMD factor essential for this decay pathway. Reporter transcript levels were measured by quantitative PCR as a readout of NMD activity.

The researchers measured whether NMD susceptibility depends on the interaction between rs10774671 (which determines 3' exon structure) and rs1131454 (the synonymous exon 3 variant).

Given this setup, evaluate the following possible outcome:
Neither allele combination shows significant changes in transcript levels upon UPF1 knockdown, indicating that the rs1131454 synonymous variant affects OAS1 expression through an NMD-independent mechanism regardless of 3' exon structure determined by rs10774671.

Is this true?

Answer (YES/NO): NO